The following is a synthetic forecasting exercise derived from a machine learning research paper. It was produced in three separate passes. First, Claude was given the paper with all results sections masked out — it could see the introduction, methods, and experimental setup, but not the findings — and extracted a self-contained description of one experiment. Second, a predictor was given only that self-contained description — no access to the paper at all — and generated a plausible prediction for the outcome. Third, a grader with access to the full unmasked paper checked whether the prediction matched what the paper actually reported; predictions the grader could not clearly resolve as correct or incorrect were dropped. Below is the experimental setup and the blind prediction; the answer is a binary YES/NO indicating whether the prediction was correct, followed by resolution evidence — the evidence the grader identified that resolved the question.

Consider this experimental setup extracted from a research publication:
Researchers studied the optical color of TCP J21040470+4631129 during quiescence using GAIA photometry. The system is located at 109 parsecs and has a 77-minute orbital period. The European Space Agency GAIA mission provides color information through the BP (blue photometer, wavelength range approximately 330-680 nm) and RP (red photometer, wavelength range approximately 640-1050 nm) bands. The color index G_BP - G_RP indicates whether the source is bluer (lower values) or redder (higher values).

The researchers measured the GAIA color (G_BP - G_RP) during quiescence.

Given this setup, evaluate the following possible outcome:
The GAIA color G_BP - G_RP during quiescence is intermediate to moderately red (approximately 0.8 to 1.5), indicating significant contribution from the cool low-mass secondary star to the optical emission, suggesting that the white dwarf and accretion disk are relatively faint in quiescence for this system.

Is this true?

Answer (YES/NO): NO